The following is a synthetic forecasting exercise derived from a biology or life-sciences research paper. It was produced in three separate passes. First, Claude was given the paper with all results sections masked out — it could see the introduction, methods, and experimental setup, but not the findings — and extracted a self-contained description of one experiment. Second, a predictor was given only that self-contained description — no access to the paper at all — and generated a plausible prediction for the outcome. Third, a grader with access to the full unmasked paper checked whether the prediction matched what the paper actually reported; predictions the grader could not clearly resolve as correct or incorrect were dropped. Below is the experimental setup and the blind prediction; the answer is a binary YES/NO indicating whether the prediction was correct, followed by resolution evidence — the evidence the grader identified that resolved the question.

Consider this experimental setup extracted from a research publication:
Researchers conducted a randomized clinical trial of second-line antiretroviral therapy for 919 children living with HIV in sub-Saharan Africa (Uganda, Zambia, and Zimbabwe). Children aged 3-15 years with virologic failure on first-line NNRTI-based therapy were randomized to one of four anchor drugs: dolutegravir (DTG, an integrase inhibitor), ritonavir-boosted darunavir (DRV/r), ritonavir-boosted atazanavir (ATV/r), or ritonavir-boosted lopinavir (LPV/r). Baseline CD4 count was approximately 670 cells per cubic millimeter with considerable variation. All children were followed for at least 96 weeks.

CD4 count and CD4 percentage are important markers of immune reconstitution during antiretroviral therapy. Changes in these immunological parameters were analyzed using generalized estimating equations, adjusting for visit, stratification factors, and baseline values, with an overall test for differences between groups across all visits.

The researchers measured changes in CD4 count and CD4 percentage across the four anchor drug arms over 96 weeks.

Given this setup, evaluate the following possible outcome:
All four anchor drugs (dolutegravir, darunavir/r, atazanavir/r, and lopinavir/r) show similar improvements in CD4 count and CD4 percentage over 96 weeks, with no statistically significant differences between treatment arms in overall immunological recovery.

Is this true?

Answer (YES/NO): YES